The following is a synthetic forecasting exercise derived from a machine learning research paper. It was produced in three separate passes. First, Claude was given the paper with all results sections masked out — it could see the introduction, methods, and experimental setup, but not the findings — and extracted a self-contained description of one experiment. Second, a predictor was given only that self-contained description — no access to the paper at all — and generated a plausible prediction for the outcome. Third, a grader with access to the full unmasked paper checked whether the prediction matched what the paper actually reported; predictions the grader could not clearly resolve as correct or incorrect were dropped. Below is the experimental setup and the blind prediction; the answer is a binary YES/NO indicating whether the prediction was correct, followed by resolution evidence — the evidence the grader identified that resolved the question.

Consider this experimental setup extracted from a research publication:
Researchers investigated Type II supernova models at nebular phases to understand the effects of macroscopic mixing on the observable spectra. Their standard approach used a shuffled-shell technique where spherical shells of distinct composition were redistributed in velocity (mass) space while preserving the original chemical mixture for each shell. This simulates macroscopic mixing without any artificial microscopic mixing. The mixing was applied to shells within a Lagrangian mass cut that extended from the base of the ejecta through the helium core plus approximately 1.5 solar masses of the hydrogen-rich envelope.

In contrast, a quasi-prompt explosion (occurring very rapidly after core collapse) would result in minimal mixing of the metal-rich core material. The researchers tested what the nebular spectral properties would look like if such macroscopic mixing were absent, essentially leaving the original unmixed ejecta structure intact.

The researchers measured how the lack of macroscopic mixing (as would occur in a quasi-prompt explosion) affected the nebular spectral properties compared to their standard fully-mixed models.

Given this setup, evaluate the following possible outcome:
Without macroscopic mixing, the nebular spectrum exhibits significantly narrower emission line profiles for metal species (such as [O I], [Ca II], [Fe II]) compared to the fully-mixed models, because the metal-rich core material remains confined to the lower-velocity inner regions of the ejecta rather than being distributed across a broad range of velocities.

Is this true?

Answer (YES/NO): YES